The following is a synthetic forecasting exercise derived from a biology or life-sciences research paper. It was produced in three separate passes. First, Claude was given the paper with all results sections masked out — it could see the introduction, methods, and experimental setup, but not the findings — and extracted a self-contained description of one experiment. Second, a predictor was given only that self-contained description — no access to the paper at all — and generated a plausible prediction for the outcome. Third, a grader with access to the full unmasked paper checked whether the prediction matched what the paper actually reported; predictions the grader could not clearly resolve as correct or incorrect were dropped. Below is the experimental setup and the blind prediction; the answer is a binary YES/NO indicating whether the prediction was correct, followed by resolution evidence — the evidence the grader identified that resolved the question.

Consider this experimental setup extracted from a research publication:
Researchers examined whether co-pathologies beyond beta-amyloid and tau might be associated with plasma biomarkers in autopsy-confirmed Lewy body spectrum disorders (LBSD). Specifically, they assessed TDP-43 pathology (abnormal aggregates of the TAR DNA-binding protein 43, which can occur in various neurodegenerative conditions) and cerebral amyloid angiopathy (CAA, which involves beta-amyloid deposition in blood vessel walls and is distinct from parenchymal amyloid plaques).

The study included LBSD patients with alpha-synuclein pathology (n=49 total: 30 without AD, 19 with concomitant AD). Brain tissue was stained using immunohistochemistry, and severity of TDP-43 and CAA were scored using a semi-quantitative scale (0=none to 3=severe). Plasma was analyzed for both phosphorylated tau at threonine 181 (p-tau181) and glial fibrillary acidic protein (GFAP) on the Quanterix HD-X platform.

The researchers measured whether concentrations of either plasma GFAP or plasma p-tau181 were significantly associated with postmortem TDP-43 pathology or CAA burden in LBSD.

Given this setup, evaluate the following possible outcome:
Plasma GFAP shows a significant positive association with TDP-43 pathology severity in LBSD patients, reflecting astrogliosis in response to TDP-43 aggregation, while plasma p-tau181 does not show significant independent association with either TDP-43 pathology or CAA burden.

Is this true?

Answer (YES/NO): NO